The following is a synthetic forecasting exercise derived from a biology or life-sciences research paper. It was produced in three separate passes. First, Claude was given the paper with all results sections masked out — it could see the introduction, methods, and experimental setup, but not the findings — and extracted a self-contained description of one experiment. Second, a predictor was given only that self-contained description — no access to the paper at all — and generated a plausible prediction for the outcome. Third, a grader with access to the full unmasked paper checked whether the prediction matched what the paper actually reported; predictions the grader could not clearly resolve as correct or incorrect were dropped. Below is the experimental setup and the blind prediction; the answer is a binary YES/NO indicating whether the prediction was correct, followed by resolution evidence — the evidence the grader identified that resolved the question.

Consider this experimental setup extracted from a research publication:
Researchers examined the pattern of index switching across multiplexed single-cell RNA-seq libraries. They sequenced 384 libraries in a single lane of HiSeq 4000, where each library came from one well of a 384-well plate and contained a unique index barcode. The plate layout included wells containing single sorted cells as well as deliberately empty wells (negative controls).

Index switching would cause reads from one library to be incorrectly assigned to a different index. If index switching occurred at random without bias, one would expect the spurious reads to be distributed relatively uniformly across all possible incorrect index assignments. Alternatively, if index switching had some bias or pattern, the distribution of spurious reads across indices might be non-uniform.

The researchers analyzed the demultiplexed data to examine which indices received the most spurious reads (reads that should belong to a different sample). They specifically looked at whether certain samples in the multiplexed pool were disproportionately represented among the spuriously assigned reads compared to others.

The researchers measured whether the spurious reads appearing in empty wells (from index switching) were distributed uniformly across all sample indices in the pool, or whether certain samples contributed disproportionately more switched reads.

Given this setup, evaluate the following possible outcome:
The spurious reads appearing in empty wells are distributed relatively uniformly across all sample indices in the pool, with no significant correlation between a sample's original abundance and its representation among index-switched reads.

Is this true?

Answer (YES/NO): NO